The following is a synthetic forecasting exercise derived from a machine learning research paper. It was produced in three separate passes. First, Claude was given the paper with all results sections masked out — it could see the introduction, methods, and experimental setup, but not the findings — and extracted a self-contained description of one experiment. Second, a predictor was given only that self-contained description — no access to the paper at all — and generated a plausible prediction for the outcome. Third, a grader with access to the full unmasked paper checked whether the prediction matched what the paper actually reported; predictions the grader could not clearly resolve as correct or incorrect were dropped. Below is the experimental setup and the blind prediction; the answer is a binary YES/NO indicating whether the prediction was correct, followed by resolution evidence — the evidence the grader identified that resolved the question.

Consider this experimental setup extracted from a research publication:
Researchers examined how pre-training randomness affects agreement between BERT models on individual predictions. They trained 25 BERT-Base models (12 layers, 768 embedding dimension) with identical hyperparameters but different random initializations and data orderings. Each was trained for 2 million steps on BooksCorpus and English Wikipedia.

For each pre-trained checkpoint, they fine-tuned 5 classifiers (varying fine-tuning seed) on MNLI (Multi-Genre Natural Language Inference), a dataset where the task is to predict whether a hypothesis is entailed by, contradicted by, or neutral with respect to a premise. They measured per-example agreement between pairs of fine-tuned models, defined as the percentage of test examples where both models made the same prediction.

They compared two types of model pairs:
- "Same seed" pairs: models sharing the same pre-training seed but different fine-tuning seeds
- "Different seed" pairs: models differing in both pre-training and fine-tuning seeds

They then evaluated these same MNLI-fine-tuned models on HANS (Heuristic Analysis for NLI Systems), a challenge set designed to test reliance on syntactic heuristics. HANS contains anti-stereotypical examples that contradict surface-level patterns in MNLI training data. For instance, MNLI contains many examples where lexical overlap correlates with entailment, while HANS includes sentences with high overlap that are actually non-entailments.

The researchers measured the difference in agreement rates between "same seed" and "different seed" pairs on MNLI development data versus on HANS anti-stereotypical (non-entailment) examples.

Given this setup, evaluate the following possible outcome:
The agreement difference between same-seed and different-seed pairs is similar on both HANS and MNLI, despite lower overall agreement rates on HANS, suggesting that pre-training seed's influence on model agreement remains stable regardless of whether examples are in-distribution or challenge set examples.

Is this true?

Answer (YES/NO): NO